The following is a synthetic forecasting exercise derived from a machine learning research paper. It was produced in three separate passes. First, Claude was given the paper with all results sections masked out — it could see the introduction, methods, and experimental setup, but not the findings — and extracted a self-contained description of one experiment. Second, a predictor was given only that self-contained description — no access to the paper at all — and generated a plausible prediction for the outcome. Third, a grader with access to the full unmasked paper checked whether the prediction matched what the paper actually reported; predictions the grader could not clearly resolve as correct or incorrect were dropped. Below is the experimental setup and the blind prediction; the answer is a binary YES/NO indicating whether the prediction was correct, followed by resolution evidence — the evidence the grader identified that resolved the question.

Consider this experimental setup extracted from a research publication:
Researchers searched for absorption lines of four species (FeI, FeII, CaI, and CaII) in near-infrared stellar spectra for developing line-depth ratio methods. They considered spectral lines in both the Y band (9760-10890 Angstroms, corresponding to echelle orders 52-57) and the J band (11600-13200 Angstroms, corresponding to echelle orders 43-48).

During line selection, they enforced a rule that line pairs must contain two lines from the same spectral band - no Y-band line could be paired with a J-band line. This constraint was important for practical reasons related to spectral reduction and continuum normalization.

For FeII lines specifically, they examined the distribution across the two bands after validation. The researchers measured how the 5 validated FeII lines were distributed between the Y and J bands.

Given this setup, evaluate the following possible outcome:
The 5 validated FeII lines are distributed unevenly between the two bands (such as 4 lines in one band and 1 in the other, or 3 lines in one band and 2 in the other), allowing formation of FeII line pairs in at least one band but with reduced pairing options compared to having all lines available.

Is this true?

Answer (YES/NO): NO